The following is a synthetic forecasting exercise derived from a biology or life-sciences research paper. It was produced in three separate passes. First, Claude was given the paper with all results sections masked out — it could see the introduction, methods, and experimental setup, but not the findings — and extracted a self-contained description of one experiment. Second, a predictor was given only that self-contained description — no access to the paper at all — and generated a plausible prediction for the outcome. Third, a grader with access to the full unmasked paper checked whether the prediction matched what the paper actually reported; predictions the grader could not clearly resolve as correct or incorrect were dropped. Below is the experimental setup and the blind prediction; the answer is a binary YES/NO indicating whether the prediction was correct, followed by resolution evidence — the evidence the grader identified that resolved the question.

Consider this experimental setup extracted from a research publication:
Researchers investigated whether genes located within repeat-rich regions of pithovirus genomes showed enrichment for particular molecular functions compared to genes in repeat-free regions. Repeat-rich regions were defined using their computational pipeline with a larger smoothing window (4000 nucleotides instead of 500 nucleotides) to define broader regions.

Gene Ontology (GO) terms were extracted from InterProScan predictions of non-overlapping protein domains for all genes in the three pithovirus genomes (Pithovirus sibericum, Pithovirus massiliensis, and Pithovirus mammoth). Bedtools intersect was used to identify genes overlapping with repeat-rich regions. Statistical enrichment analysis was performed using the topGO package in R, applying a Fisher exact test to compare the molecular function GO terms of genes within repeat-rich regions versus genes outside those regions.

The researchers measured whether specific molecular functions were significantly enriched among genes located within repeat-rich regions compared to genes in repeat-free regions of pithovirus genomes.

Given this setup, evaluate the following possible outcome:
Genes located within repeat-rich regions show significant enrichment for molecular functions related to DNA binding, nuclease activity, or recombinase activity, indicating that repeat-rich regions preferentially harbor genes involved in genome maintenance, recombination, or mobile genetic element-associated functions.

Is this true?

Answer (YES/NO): NO